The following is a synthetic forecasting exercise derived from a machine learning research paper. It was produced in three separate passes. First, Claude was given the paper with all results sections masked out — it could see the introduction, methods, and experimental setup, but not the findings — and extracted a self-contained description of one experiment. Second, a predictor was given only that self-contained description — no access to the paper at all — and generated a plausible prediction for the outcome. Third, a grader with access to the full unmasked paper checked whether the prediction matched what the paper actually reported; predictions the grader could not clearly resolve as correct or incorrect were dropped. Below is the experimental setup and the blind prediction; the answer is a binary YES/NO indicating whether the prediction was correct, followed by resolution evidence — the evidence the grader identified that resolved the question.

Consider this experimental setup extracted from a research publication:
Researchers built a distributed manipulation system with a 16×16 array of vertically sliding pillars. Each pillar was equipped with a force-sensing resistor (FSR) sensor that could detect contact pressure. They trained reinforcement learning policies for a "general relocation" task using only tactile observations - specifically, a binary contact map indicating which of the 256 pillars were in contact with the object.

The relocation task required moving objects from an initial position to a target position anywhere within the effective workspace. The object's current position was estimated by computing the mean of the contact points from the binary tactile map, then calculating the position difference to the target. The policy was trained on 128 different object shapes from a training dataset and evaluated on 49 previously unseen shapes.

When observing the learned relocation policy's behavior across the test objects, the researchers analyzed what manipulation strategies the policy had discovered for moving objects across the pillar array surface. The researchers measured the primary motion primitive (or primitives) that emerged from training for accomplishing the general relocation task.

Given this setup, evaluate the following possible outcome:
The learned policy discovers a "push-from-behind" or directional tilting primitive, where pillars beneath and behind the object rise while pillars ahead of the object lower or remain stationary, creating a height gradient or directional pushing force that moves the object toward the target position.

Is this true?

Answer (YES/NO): NO